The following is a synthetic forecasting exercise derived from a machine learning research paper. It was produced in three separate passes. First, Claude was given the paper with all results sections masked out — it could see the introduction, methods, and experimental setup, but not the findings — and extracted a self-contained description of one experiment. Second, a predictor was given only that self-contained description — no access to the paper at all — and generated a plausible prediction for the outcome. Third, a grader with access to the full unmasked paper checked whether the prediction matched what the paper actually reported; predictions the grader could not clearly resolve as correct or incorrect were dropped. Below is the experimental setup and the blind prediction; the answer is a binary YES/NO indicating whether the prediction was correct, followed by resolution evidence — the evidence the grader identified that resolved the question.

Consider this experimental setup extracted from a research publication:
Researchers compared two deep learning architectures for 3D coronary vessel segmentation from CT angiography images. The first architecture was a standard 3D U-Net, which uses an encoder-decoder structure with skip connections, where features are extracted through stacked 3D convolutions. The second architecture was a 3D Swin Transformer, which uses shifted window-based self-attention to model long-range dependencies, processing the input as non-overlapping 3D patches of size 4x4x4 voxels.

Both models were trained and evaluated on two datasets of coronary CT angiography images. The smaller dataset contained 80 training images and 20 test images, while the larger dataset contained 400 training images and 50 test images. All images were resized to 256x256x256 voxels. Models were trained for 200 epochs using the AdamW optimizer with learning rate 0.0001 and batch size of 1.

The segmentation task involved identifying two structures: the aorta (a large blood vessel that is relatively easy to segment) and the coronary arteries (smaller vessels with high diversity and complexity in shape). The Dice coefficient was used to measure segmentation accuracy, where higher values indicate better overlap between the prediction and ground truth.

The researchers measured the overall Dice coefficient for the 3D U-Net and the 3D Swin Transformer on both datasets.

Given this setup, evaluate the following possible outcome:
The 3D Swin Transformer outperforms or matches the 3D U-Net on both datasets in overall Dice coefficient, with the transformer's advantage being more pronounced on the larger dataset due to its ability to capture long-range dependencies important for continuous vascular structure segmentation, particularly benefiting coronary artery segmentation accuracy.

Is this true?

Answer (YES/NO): NO